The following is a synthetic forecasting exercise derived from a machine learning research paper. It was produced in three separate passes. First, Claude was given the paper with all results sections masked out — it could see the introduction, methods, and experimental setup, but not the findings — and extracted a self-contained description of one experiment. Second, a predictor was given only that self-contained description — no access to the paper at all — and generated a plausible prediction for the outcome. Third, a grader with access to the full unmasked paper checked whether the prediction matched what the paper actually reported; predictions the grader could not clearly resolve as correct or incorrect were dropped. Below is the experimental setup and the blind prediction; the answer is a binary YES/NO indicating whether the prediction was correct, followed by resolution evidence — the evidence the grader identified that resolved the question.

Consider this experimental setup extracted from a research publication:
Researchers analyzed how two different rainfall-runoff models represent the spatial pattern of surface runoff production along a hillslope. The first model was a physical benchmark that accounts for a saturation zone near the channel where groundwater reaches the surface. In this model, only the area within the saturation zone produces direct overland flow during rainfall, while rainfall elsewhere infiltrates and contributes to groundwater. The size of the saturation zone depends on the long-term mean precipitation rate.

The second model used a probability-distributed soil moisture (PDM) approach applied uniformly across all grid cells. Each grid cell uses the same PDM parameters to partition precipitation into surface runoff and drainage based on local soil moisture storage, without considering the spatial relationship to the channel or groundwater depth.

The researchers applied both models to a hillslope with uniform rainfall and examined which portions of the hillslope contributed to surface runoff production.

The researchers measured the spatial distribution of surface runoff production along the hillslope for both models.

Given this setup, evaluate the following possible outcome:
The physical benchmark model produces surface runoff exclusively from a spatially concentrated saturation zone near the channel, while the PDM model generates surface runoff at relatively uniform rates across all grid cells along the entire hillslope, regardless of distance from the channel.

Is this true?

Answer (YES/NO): YES